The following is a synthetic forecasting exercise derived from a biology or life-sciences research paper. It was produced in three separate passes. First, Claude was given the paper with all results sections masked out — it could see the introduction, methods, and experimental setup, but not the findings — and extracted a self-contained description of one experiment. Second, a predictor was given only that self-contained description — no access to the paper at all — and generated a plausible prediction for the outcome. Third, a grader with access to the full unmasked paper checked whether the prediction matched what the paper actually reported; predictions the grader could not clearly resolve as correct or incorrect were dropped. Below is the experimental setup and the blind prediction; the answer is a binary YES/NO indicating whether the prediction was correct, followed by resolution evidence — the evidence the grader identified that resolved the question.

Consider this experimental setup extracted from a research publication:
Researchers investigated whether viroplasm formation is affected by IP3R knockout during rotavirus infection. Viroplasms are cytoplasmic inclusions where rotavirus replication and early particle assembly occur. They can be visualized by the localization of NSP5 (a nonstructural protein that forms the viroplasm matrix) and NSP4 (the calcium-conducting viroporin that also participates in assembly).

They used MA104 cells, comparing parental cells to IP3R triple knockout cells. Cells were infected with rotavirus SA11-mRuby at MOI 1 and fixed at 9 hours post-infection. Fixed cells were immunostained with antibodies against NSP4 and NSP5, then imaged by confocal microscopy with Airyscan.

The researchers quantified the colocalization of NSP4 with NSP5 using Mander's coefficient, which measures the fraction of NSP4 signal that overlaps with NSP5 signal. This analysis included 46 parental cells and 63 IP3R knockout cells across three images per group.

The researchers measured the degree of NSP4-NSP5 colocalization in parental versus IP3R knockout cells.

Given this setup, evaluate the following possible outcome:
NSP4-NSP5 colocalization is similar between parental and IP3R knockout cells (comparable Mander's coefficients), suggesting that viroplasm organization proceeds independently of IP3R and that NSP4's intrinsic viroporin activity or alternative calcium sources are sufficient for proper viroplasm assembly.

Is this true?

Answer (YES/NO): YES